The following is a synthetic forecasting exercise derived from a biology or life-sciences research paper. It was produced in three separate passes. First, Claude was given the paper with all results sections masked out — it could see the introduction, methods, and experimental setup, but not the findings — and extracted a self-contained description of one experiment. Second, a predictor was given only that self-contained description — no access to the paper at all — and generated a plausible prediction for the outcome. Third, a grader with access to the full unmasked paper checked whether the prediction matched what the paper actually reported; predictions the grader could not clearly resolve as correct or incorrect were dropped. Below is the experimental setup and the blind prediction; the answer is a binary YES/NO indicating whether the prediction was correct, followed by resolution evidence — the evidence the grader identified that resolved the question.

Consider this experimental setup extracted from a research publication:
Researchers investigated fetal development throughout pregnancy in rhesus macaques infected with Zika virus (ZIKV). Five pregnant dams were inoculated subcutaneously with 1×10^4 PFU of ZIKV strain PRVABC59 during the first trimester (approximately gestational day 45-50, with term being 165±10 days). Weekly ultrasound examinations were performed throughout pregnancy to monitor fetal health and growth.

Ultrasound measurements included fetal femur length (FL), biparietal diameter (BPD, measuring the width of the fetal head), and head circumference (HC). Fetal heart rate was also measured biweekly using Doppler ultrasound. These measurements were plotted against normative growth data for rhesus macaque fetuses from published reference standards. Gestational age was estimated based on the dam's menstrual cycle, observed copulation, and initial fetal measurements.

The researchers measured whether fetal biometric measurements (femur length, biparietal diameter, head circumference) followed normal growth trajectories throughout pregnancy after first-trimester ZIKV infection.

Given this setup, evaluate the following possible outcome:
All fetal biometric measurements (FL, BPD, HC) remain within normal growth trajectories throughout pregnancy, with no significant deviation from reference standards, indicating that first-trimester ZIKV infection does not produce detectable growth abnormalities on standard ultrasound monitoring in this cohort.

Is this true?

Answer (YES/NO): NO